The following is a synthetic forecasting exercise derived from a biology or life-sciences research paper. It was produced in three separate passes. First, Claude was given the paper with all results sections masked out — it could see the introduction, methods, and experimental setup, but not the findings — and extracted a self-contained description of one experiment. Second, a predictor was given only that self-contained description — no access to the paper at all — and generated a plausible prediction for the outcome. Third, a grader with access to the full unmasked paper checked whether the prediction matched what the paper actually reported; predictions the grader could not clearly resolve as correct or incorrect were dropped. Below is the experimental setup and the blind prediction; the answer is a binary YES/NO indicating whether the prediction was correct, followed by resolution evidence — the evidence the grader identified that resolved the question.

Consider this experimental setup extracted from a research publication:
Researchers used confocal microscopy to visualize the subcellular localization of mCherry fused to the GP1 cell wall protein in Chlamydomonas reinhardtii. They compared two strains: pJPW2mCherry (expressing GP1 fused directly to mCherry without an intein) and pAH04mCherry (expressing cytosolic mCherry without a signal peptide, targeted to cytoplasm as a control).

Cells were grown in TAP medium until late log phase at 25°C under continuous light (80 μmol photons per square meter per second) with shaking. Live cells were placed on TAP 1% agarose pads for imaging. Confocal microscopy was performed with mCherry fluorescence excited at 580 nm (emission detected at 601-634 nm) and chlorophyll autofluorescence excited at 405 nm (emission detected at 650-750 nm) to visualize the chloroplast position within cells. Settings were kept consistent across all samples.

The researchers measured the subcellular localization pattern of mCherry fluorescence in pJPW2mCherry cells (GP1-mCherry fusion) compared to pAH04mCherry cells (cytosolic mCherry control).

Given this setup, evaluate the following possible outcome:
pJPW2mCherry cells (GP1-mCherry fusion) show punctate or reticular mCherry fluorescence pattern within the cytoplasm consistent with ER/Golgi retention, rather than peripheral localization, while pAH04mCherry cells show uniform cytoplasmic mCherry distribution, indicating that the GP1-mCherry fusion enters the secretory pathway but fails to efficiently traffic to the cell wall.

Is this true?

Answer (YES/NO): NO